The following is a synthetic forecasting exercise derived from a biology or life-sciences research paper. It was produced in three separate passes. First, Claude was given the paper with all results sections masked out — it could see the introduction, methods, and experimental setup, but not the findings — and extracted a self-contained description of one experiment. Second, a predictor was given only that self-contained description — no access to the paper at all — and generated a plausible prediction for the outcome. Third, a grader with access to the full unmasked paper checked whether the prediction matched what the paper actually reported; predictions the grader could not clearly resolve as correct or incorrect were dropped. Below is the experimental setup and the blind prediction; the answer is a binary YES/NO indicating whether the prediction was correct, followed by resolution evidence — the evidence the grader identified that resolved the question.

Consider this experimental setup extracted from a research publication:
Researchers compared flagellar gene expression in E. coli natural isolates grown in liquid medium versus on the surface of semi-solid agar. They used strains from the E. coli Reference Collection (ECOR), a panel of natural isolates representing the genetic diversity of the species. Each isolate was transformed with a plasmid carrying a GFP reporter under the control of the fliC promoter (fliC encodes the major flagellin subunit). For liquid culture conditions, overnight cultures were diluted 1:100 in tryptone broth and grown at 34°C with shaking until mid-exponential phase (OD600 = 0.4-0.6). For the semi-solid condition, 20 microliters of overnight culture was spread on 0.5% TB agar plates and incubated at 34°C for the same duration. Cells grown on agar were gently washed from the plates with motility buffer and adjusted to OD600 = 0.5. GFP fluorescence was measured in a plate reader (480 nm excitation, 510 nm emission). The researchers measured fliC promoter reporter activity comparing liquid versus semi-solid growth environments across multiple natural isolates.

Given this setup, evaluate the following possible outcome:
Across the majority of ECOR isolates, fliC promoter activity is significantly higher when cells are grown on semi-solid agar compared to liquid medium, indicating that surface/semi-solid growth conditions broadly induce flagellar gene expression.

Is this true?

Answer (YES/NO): NO